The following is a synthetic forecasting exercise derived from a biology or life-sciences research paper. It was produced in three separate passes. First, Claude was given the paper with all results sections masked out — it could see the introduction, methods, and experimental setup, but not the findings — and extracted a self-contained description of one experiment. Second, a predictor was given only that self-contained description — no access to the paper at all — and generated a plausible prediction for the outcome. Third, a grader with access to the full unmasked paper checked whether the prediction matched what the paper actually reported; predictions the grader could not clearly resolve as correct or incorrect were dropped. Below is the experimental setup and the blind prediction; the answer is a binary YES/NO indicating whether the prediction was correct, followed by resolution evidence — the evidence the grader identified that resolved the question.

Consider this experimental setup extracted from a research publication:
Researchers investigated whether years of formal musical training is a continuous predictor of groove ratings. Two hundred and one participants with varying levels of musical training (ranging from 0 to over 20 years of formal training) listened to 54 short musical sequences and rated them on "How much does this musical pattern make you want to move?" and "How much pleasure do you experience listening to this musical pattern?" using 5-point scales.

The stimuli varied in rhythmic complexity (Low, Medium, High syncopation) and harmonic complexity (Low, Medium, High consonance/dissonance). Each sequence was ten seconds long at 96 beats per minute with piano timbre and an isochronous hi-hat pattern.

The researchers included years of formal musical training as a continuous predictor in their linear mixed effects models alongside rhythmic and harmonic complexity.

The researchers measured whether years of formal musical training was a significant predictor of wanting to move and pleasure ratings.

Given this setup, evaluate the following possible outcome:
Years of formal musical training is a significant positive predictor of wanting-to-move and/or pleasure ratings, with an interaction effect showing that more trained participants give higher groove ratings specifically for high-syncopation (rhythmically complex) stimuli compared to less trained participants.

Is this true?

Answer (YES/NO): NO